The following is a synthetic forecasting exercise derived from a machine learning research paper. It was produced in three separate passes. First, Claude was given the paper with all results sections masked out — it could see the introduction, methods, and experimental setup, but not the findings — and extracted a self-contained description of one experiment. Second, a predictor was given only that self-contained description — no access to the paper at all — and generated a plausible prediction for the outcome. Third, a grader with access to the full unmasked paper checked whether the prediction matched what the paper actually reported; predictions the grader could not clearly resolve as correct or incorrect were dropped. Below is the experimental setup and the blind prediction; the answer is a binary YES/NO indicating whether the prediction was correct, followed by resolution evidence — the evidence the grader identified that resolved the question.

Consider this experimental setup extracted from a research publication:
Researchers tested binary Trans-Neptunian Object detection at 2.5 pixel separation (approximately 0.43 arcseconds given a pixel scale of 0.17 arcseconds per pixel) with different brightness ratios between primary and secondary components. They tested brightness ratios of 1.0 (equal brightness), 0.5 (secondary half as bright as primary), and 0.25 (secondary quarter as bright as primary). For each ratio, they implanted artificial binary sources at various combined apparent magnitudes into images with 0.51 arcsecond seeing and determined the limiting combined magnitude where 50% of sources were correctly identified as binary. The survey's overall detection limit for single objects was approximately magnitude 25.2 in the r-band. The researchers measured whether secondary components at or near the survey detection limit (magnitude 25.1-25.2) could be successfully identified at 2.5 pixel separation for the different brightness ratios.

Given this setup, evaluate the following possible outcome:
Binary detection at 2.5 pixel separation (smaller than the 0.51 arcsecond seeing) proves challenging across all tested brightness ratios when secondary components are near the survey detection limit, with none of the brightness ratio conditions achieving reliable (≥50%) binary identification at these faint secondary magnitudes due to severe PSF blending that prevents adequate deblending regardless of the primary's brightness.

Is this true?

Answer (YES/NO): NO